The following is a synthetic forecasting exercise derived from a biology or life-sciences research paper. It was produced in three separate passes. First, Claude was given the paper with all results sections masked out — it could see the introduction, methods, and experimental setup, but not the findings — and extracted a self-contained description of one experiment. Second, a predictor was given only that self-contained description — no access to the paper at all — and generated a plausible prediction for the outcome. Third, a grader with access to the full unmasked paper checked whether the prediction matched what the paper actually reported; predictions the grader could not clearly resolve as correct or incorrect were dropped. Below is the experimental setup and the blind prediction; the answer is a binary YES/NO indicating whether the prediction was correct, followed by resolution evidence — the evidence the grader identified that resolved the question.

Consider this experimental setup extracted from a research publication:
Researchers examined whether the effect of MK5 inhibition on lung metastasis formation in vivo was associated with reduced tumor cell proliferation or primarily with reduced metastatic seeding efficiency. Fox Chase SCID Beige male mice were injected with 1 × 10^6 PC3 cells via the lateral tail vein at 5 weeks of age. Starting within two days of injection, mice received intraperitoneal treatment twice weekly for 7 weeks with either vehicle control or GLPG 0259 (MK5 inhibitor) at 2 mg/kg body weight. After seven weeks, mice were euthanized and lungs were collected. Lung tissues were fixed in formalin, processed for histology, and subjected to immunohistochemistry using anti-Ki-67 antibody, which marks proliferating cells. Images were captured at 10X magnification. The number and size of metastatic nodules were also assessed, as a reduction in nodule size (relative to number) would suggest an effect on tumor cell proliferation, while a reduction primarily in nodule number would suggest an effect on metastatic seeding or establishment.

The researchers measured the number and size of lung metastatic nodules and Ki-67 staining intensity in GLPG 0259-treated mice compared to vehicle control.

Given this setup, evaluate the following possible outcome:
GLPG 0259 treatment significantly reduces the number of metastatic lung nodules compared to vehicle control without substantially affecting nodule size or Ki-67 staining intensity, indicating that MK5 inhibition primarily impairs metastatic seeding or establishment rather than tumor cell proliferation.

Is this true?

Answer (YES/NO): YES